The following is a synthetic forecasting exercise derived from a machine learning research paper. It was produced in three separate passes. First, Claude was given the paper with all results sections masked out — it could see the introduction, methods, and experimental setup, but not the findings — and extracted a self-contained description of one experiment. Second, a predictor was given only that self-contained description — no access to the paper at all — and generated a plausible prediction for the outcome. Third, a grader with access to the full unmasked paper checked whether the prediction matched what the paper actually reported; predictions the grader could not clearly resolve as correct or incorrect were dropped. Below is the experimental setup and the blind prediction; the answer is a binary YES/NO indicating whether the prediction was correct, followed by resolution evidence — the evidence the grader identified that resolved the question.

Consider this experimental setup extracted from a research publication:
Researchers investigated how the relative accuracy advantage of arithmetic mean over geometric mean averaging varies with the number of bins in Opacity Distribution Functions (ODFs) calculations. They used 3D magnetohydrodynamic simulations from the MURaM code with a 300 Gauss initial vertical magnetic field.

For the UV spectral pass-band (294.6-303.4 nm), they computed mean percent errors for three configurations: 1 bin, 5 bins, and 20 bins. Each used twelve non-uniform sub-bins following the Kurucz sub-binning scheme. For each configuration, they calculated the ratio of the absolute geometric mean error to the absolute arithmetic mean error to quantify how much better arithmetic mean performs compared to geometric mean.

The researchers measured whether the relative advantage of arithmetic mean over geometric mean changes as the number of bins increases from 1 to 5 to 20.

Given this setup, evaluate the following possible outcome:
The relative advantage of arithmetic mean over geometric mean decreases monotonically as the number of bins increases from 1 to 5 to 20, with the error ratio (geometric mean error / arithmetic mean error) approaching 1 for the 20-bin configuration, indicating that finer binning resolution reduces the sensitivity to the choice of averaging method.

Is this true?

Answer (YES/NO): NO